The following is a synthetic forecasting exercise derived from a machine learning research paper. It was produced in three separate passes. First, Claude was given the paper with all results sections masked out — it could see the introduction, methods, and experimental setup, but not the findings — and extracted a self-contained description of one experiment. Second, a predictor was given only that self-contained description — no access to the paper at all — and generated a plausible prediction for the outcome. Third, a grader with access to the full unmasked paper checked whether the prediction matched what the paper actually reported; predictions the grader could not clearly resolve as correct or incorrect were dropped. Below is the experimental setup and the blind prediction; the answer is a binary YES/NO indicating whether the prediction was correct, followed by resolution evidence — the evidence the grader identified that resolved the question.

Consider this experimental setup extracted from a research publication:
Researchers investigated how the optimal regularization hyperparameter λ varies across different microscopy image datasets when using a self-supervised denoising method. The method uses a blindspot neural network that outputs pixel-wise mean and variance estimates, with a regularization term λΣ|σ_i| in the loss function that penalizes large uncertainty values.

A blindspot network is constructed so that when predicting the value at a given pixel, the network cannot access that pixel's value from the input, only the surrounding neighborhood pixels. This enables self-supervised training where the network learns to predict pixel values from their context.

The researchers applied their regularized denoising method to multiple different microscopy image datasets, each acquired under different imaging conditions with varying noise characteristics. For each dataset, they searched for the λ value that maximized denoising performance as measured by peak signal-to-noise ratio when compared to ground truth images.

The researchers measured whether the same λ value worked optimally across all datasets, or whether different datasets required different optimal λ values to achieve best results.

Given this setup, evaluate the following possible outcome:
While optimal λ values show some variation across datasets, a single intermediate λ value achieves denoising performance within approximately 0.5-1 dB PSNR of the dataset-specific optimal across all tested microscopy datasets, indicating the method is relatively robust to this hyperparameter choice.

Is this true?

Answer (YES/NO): NO